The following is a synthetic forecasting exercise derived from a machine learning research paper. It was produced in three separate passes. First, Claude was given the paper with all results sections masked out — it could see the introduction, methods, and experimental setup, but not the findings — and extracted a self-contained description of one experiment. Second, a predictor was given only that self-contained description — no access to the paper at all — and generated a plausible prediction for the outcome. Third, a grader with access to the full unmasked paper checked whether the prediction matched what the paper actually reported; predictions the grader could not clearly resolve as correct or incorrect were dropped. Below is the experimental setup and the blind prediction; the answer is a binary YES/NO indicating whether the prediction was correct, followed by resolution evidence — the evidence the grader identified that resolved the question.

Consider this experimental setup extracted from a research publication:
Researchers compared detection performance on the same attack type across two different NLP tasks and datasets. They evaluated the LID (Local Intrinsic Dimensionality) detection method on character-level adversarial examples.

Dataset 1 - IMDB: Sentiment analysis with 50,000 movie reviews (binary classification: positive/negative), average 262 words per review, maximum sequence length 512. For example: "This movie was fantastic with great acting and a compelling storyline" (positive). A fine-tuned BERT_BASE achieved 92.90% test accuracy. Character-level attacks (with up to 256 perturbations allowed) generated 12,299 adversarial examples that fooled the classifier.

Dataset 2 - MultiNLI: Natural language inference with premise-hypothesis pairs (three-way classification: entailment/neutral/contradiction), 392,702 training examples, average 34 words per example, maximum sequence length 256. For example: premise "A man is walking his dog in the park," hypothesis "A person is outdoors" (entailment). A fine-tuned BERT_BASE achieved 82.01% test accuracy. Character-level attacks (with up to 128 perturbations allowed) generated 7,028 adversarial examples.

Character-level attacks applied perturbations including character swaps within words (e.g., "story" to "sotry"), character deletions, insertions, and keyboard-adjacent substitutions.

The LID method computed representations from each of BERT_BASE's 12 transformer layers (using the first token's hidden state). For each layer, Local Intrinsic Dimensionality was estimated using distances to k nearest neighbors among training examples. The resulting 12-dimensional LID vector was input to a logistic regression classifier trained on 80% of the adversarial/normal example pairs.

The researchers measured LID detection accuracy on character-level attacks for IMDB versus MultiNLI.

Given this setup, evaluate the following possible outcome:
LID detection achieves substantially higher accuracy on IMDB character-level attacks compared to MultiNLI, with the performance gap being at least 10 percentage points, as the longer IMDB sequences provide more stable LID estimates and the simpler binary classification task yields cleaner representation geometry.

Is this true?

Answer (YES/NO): YES